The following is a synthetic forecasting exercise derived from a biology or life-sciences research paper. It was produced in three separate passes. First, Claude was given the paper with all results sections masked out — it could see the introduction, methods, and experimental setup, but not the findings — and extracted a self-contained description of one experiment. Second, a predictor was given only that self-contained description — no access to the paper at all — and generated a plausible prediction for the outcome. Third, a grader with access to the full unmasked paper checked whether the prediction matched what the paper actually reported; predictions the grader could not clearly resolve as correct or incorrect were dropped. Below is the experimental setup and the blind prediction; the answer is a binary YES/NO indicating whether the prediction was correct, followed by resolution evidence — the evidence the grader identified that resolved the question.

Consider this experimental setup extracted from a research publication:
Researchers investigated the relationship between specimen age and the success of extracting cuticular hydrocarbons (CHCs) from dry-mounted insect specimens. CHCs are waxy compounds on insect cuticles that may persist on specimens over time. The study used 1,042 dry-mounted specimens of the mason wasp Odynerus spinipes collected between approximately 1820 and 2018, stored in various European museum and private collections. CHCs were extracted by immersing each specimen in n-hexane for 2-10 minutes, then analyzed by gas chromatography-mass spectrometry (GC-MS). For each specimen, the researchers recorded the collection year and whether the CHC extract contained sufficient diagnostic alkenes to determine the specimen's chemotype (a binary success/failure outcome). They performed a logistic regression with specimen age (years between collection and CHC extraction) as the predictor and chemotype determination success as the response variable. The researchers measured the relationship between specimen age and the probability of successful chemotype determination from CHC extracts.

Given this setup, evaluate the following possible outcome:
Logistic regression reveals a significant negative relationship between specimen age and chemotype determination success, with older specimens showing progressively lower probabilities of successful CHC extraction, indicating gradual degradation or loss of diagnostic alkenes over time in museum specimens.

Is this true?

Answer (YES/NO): YES